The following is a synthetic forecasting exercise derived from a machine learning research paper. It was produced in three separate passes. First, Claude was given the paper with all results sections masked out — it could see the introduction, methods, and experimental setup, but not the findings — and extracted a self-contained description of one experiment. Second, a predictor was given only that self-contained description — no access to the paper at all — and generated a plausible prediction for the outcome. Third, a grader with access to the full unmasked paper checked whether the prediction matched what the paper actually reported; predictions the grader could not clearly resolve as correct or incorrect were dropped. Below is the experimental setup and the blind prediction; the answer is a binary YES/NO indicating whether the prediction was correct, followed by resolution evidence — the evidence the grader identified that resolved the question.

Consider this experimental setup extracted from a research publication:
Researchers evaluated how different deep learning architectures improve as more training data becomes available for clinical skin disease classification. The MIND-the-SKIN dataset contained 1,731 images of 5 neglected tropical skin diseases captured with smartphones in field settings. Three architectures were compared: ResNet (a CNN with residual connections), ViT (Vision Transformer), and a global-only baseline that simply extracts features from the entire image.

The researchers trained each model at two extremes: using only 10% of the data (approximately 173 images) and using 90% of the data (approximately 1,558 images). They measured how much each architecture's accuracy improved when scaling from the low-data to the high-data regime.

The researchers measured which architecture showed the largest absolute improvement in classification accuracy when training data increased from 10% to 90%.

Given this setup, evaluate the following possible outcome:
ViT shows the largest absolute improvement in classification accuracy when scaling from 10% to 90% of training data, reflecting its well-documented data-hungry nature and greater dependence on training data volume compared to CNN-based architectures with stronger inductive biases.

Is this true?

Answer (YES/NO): NO